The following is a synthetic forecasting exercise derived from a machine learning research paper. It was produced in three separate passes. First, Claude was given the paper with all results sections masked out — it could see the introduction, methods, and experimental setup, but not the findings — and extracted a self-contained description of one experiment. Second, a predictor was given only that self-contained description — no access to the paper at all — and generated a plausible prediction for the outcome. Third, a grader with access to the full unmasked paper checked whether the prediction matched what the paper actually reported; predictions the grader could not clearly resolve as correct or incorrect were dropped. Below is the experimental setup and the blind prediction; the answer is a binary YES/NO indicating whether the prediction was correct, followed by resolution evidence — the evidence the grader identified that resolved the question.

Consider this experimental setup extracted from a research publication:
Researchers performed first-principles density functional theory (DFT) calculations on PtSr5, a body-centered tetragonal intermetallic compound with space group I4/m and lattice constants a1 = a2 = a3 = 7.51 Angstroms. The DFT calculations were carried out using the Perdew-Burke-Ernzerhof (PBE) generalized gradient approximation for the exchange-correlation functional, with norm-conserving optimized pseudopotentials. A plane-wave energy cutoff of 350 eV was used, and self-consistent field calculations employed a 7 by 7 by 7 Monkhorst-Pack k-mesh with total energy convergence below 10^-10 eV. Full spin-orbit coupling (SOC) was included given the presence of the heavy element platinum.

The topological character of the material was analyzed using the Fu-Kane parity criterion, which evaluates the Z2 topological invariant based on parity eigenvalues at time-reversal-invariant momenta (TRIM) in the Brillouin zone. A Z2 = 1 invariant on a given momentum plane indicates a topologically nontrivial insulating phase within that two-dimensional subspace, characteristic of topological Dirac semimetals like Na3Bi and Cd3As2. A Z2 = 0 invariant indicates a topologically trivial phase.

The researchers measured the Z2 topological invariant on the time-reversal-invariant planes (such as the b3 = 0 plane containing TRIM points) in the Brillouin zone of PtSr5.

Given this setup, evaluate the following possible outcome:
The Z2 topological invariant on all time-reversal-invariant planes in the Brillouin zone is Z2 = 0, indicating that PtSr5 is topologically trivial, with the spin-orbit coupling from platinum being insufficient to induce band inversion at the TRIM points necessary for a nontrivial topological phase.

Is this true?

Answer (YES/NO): NO